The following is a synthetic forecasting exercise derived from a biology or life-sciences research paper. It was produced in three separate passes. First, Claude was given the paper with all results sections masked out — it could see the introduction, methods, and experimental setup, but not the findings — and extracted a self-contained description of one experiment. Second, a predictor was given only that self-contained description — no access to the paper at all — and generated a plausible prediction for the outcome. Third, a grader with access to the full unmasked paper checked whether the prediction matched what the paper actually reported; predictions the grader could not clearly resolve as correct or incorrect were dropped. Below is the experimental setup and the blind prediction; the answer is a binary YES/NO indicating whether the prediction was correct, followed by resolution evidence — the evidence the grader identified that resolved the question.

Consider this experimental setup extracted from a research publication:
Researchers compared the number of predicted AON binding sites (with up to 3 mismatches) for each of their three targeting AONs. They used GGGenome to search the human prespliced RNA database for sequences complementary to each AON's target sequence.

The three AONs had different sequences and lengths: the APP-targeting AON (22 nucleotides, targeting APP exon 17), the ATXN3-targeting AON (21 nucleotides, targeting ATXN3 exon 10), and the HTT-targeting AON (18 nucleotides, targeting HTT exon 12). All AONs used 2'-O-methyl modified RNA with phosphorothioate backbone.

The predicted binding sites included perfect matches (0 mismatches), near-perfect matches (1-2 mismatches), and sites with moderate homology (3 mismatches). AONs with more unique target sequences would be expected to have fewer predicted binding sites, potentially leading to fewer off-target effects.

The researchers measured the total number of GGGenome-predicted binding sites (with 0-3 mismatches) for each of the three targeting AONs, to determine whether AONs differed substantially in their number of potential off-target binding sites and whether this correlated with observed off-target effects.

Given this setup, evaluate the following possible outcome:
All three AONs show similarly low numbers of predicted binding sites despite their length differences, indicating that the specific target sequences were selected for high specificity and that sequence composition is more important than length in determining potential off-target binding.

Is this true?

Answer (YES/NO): NO